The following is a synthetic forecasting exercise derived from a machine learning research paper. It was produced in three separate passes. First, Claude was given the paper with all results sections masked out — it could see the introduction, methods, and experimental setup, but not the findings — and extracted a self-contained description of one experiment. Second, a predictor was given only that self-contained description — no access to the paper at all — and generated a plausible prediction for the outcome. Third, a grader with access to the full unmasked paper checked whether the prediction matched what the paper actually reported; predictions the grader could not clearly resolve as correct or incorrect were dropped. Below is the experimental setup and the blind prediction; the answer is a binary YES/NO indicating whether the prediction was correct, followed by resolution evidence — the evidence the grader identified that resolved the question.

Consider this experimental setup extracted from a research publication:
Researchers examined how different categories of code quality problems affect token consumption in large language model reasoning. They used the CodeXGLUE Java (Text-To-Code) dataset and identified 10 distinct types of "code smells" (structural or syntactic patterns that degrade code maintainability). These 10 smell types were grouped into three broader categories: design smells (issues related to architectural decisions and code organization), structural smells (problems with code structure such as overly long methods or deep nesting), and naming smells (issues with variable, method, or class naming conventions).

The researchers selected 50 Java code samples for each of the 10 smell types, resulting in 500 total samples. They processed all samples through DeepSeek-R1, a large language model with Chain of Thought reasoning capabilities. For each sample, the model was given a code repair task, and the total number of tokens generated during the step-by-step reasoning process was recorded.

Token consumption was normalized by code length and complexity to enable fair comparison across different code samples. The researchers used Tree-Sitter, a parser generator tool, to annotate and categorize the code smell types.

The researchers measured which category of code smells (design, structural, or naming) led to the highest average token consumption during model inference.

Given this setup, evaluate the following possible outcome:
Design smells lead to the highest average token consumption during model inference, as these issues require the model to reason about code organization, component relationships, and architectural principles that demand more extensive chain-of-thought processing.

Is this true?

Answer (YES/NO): NO